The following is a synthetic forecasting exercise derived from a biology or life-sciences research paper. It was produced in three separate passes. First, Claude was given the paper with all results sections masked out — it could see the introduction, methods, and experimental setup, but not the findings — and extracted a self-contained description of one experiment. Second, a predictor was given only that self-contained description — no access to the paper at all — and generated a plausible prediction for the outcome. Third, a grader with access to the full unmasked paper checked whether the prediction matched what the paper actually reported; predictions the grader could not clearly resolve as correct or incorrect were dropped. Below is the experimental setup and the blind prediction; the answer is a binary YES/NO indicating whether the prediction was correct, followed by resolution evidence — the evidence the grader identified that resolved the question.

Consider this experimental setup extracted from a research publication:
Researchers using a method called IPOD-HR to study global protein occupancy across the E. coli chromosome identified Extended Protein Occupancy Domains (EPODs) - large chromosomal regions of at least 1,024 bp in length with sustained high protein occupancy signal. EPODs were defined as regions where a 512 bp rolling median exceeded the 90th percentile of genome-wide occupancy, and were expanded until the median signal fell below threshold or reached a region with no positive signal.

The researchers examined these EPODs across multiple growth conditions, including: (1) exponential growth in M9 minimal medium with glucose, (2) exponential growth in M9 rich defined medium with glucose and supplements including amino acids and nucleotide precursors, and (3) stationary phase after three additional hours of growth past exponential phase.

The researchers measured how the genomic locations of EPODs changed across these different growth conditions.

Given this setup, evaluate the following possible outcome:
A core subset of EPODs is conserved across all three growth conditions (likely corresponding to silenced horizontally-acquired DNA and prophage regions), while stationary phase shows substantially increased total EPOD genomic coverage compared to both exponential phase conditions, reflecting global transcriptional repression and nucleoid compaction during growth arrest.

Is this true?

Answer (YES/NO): NO